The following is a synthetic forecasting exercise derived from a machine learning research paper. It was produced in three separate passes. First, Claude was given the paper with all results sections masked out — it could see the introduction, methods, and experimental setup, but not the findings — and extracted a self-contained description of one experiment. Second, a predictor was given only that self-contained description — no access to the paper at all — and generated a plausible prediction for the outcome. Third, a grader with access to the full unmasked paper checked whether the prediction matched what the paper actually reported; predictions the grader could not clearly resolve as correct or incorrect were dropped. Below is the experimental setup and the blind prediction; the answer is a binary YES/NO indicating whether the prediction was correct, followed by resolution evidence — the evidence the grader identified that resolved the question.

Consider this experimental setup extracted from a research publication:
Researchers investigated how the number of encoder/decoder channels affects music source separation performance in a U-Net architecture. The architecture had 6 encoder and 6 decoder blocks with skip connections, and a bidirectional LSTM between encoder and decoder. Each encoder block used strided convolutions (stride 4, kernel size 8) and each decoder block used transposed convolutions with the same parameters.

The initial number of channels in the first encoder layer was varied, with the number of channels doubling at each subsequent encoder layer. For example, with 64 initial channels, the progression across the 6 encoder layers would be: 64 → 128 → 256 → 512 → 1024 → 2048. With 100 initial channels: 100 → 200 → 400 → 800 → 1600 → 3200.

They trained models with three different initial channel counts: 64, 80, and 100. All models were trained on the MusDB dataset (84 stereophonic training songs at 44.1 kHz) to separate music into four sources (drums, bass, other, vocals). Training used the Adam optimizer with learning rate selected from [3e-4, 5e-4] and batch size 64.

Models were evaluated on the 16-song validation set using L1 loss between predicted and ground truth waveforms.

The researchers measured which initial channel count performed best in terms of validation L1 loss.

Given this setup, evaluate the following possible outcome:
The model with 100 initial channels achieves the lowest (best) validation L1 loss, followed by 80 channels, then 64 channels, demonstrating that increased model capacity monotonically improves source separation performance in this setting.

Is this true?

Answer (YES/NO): NO